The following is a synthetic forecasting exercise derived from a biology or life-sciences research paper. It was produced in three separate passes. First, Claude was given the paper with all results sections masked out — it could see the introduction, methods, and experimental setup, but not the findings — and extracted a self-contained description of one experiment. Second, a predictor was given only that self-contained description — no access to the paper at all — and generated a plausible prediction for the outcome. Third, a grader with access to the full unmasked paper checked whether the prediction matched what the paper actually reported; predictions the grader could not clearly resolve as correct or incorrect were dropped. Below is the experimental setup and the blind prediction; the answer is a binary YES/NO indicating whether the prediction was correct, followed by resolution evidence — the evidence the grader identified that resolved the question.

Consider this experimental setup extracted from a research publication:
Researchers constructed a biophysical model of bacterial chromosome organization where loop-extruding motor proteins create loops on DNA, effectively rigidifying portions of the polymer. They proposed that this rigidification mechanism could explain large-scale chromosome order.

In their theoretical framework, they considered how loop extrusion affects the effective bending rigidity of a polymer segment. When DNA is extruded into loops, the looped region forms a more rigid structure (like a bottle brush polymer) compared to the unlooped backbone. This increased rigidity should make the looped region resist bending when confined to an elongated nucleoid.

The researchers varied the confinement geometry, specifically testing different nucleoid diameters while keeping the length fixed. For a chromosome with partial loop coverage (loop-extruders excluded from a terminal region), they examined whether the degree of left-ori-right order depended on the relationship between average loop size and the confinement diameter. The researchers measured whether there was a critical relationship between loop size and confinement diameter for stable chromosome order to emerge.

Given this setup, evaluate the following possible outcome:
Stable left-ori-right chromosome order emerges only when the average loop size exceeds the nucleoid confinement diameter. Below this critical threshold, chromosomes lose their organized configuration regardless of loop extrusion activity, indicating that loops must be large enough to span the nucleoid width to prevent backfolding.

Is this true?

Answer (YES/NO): NO